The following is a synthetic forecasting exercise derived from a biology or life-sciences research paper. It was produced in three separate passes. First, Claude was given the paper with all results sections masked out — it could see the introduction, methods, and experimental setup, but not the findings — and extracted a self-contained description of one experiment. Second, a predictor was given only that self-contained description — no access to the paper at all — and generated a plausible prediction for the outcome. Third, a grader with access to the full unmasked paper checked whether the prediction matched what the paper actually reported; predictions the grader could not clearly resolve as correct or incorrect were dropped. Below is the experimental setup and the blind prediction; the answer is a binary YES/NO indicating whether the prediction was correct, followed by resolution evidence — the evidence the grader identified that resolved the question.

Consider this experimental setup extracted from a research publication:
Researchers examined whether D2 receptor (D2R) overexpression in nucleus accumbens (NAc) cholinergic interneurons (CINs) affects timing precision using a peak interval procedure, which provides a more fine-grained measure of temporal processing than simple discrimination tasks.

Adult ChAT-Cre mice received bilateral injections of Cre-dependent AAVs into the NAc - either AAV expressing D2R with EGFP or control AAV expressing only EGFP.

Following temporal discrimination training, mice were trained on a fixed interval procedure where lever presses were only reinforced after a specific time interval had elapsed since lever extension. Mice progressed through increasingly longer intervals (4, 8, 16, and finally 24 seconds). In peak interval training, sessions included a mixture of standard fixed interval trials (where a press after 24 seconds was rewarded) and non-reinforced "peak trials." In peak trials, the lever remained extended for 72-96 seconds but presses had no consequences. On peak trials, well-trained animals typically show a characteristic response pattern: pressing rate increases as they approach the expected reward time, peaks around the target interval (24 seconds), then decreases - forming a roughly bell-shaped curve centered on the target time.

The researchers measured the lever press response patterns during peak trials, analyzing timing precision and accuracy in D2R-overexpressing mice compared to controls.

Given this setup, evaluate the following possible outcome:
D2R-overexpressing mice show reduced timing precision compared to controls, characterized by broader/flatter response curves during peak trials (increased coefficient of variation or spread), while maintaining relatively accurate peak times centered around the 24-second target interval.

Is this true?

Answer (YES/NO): NO